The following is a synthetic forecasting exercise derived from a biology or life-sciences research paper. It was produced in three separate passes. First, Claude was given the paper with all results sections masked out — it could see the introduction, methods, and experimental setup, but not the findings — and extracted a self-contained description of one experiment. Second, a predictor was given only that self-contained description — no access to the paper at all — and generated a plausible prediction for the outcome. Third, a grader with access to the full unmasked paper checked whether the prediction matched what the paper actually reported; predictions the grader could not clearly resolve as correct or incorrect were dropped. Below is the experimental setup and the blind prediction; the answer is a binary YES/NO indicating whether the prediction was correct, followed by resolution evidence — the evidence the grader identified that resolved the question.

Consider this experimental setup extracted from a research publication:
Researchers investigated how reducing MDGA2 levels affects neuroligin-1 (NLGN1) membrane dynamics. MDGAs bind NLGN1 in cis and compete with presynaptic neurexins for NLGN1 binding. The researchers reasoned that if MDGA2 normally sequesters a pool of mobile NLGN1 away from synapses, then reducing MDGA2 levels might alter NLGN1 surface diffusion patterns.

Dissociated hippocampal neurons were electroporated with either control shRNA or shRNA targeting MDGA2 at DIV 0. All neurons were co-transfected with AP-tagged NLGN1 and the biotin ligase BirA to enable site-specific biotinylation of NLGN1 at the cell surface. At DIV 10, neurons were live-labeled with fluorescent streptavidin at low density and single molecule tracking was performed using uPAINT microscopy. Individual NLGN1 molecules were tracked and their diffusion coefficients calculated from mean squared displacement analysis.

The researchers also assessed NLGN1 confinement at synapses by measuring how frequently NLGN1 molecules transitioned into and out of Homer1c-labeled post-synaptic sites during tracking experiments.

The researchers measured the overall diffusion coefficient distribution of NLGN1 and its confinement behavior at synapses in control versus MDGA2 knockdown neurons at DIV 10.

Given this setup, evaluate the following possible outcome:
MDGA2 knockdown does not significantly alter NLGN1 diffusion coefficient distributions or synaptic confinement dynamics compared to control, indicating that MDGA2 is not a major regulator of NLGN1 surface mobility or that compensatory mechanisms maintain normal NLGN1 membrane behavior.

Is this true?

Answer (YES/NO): NO